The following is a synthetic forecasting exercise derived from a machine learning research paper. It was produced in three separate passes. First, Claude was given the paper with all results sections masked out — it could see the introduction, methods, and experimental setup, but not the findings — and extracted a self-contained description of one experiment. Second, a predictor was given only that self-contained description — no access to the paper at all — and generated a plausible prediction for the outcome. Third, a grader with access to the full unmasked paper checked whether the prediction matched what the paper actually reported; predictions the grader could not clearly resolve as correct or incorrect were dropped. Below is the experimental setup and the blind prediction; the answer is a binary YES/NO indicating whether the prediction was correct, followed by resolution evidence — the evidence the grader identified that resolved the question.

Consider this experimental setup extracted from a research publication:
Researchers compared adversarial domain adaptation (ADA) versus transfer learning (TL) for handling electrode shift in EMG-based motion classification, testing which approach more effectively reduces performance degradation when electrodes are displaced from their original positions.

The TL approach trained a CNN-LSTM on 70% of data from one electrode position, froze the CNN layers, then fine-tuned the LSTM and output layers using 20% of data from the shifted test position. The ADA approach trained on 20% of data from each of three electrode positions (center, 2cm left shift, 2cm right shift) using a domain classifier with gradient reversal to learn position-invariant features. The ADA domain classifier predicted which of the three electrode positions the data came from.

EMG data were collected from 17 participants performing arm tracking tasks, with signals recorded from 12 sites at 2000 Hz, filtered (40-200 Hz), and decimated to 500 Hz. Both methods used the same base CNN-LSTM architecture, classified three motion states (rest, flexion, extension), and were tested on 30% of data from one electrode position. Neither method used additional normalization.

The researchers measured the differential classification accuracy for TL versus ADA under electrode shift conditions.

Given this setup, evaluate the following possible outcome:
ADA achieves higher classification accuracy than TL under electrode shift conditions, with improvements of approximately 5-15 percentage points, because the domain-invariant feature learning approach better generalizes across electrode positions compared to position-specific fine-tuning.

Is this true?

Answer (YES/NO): NO